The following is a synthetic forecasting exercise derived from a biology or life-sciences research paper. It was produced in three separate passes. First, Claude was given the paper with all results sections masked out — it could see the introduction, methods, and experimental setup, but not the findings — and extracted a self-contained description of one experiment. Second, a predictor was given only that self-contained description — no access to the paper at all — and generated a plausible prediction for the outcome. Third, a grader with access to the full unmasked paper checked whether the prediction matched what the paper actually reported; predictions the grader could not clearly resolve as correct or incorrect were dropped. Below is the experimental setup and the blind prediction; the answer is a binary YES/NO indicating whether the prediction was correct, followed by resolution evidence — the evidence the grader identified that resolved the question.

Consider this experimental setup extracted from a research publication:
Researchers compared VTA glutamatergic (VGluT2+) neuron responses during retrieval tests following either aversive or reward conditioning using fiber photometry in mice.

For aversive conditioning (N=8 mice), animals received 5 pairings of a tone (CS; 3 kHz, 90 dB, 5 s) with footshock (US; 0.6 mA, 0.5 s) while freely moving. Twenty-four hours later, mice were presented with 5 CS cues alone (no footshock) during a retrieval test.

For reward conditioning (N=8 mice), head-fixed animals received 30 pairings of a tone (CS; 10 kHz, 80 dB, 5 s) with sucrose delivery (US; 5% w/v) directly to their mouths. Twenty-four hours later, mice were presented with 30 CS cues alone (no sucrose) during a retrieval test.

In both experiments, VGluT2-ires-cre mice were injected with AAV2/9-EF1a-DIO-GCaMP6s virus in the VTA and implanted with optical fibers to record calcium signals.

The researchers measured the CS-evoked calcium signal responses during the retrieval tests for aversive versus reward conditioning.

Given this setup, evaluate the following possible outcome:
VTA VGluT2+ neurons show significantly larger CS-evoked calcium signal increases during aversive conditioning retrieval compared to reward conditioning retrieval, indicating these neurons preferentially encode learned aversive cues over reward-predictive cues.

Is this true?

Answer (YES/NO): YES